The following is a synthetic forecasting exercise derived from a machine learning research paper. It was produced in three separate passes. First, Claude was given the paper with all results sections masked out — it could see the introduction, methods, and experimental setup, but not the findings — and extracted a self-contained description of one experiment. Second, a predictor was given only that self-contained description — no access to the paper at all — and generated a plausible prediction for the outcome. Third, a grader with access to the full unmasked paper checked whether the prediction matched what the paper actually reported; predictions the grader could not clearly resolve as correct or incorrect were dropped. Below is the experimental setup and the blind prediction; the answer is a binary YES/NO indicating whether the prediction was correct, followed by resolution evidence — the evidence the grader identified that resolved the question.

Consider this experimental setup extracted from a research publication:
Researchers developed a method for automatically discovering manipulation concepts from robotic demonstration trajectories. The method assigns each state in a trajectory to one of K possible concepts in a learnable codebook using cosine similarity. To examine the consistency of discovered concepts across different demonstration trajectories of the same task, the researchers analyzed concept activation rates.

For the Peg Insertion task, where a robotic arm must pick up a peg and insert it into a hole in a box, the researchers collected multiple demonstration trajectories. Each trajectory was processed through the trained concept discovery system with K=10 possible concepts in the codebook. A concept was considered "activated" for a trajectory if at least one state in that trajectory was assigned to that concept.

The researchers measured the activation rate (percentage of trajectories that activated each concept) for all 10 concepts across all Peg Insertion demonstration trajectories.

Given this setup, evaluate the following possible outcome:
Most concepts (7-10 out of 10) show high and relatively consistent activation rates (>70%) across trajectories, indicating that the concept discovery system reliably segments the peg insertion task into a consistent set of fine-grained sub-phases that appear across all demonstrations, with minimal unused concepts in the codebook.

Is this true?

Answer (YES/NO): NO